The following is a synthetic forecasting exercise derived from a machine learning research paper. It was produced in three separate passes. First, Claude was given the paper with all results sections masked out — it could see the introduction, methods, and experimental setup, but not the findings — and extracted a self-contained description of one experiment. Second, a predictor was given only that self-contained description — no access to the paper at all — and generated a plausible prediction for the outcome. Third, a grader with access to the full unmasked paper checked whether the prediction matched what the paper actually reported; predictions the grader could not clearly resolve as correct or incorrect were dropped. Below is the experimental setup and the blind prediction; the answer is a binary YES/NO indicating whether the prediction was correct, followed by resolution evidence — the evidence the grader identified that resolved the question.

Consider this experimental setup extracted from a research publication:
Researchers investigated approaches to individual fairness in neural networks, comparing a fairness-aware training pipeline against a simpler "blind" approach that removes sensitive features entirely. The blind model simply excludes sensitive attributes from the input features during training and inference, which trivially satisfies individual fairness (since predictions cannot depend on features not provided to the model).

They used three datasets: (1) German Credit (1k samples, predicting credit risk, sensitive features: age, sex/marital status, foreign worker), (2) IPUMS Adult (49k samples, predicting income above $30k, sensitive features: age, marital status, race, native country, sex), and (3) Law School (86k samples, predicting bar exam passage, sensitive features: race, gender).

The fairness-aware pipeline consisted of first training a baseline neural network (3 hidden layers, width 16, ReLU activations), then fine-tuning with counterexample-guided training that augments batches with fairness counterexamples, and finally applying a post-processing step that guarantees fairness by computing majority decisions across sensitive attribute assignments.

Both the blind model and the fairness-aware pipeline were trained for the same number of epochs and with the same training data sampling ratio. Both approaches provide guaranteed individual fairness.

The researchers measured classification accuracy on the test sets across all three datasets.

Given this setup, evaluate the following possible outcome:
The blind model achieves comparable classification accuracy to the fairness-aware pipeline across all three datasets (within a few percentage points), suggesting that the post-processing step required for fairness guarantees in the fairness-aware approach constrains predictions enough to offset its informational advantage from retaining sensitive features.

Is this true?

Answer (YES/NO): NO